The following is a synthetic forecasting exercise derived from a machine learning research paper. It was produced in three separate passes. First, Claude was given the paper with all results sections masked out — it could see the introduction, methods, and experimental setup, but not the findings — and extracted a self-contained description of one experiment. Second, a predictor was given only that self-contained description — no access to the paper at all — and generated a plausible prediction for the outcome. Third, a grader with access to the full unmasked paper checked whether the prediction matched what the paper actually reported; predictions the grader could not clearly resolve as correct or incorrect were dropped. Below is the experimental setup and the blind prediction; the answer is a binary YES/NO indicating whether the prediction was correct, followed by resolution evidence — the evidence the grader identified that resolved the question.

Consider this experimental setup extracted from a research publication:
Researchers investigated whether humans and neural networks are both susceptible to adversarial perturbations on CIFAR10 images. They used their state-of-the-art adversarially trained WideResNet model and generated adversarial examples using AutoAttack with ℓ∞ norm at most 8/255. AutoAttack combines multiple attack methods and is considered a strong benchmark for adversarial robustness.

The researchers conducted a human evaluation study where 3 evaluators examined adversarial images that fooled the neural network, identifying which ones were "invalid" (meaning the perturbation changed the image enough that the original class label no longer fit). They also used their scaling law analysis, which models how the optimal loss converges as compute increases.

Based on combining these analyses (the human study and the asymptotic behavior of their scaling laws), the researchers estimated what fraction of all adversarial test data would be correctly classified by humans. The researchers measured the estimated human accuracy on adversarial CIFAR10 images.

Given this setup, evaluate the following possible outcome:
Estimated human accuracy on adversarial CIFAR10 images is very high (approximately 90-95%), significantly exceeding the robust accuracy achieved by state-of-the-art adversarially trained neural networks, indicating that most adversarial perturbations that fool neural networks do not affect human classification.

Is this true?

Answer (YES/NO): YES